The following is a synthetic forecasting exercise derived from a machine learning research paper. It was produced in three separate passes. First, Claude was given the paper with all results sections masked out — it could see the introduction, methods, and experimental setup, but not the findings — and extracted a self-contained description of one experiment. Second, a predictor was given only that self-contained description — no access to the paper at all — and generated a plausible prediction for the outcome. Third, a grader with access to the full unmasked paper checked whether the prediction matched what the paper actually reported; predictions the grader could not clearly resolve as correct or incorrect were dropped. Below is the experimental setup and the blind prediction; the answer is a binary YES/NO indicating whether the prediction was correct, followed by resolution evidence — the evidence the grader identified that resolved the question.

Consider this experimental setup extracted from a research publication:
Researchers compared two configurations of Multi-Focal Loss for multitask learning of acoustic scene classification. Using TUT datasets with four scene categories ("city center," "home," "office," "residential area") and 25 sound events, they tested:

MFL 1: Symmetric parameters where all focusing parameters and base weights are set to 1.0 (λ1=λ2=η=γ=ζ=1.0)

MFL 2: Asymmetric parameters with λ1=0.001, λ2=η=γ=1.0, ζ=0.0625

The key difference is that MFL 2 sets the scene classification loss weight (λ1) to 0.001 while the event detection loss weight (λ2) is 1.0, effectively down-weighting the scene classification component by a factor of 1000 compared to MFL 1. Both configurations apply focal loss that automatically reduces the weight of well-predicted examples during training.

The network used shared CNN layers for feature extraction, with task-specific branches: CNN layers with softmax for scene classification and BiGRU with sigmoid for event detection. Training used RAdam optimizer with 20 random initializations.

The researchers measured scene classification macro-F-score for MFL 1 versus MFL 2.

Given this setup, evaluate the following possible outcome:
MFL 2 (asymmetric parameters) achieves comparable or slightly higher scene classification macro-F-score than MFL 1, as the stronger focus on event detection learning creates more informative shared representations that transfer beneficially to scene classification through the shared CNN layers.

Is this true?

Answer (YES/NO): NO